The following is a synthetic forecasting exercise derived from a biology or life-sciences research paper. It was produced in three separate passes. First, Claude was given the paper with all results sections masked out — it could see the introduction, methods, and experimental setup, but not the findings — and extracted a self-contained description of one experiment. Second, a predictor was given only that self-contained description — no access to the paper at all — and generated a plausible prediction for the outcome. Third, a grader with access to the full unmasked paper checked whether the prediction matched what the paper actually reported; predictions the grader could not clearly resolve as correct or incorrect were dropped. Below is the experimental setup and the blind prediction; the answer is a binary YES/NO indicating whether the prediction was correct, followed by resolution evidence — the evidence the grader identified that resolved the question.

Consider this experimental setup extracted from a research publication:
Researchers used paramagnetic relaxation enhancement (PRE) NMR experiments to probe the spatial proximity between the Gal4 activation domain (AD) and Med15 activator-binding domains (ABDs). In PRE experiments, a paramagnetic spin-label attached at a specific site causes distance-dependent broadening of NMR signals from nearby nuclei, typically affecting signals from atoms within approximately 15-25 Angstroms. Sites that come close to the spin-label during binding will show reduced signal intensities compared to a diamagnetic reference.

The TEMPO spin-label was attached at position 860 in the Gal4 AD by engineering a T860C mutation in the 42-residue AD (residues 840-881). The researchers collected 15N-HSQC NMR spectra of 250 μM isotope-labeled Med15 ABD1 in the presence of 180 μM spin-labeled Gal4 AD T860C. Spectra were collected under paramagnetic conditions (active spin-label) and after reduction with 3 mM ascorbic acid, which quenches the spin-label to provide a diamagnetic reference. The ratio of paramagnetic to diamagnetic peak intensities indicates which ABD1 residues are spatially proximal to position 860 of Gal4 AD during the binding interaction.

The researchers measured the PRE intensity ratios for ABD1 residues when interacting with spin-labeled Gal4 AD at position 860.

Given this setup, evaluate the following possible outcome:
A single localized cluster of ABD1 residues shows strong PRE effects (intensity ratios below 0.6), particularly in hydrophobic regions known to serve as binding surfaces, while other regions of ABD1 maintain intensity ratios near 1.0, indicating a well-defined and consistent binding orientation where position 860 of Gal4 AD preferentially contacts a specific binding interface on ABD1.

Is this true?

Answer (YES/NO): NO